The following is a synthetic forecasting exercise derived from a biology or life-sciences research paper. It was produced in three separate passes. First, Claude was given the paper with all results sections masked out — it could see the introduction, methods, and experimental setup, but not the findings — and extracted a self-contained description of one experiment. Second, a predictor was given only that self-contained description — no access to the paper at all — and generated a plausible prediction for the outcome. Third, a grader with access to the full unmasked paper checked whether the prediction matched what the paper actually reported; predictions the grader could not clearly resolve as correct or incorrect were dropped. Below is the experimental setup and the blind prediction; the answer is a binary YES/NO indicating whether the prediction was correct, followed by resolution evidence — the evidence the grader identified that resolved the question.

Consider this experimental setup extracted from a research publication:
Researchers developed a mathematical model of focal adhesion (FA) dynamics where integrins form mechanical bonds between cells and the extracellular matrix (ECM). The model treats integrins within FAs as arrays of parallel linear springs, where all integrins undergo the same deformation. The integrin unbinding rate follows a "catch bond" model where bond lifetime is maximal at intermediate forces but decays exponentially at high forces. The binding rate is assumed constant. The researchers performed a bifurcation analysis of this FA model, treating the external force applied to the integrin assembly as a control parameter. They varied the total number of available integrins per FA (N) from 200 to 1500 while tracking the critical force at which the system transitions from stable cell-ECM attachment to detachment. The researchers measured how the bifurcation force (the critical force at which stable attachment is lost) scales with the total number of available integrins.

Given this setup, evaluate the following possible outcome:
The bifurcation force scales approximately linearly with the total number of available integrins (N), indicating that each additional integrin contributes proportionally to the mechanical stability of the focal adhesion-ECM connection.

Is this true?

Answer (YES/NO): YES